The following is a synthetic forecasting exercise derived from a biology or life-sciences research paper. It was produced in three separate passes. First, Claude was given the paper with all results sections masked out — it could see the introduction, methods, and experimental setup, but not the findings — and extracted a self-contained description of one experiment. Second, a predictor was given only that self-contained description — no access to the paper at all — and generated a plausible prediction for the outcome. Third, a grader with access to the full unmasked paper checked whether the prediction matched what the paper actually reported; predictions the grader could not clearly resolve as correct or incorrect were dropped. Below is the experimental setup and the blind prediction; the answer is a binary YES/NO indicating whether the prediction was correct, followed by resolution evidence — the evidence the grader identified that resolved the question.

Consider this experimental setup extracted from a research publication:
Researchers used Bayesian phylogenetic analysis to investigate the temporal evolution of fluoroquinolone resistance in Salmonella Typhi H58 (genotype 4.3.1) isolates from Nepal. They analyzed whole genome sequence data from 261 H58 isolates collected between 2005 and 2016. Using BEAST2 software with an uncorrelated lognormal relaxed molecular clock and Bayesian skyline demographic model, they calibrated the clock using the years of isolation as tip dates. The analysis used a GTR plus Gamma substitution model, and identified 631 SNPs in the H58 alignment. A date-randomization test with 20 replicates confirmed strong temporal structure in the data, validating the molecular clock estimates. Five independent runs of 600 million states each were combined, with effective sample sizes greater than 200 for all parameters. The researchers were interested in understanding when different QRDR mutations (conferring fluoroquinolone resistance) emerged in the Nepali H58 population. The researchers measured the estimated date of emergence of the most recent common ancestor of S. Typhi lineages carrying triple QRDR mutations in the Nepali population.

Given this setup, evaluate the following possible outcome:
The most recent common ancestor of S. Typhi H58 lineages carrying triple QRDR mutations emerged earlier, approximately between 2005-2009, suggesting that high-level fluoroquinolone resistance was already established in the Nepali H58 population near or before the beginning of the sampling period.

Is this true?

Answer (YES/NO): YES